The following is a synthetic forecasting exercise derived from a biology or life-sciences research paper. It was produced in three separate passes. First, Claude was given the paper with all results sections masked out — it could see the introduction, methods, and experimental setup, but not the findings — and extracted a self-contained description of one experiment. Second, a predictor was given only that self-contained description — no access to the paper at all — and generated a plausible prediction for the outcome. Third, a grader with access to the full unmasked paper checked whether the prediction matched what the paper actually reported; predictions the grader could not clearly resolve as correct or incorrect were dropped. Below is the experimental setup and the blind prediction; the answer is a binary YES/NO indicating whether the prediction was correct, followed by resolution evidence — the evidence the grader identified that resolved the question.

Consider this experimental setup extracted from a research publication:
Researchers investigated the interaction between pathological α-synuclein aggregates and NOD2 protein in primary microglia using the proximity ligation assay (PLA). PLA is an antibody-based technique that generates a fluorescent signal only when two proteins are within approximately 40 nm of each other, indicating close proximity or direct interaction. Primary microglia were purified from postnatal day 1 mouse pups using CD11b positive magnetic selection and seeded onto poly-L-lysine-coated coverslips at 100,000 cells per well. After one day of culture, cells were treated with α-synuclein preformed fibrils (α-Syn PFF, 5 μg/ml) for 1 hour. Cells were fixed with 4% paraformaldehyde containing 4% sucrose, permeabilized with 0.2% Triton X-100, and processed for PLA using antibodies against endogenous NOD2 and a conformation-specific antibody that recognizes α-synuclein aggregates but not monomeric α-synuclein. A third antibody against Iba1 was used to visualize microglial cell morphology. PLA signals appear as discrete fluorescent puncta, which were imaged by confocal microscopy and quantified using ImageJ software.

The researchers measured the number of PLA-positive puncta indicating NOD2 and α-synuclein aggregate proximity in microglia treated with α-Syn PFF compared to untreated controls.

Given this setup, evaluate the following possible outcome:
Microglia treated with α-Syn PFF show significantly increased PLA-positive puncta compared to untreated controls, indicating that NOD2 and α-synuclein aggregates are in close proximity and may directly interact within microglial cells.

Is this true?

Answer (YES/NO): YES